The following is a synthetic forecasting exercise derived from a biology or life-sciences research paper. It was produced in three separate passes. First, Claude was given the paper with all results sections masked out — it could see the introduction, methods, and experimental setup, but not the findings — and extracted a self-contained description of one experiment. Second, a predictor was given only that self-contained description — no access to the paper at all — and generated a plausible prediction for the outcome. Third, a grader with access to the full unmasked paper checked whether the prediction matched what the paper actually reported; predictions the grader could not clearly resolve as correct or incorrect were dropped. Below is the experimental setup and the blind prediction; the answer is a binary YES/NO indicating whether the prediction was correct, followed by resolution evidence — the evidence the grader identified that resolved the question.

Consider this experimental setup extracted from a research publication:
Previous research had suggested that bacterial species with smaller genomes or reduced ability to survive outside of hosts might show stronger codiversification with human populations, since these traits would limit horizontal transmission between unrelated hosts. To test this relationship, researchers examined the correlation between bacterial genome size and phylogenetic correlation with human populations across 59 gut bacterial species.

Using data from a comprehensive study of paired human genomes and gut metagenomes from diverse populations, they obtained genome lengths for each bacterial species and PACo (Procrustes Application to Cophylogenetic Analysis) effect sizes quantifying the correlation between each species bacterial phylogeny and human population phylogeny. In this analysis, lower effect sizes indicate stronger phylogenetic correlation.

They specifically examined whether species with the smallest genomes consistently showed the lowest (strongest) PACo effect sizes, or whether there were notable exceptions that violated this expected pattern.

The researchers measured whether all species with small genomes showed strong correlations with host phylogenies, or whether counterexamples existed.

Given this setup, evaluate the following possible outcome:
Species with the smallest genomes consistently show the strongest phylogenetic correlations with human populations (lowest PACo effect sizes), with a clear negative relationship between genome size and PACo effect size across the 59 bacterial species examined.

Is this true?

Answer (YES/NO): NO